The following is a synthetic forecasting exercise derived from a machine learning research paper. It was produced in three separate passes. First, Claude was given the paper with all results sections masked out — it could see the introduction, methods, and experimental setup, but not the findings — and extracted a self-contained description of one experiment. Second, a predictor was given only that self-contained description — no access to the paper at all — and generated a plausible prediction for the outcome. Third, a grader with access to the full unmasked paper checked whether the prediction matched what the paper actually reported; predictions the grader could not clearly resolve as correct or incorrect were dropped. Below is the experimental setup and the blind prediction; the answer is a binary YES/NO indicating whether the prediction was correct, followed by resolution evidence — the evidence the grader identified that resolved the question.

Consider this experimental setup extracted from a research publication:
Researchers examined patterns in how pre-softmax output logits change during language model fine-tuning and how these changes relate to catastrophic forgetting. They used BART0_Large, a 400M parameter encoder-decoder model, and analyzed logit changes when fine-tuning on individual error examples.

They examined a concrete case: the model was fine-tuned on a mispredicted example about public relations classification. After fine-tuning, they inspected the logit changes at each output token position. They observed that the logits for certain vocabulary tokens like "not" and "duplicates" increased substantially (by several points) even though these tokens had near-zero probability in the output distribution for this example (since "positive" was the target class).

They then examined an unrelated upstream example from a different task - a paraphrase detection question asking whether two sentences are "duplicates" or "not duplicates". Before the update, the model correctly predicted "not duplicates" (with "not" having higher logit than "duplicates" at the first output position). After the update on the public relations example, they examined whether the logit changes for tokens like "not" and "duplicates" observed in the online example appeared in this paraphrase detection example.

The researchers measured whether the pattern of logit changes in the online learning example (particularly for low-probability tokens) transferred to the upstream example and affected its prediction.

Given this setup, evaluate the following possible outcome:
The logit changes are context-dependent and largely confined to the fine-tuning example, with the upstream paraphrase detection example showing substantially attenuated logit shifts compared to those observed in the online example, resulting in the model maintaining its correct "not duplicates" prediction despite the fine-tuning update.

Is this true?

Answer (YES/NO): NO